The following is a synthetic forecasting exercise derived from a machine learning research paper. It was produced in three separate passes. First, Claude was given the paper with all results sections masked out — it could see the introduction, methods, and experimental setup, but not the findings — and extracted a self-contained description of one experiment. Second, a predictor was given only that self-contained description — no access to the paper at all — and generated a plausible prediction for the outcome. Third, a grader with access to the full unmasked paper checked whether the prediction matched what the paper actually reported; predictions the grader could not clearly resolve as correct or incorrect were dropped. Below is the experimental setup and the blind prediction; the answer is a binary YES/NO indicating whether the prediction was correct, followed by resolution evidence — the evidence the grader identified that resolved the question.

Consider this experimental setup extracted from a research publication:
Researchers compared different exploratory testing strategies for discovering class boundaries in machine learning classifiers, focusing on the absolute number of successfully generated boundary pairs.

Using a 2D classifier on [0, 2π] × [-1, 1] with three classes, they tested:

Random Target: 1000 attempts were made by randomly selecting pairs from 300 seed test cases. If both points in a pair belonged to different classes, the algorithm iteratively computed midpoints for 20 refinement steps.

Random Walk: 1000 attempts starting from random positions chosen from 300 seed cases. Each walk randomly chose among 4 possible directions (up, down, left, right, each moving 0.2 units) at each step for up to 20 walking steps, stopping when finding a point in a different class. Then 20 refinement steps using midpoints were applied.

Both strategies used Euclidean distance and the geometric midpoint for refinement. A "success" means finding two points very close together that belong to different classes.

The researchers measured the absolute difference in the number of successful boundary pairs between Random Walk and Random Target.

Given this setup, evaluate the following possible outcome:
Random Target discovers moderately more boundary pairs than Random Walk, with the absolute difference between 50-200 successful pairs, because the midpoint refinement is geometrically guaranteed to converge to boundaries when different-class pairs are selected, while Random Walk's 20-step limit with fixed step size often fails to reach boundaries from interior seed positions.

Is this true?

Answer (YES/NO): NO